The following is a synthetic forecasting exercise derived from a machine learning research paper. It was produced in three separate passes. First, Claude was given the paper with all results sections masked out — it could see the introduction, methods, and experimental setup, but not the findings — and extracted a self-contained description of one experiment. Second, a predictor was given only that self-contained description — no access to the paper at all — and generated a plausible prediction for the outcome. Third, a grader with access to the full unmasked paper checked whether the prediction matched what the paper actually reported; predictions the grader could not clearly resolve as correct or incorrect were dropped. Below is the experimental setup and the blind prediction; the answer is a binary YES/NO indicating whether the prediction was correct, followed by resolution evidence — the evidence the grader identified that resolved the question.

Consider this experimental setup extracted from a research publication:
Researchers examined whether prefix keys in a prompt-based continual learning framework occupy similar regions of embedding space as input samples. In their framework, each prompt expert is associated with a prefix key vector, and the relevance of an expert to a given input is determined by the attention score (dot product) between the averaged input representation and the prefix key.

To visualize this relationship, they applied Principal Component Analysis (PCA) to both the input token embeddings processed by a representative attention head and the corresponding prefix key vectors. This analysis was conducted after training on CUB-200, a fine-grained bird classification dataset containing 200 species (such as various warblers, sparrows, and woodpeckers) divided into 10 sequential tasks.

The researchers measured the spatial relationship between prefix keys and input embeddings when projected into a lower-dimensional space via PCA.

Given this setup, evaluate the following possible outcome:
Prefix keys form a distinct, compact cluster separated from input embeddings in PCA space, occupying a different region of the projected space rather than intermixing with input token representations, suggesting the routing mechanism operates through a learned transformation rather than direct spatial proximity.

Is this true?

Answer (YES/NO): NO